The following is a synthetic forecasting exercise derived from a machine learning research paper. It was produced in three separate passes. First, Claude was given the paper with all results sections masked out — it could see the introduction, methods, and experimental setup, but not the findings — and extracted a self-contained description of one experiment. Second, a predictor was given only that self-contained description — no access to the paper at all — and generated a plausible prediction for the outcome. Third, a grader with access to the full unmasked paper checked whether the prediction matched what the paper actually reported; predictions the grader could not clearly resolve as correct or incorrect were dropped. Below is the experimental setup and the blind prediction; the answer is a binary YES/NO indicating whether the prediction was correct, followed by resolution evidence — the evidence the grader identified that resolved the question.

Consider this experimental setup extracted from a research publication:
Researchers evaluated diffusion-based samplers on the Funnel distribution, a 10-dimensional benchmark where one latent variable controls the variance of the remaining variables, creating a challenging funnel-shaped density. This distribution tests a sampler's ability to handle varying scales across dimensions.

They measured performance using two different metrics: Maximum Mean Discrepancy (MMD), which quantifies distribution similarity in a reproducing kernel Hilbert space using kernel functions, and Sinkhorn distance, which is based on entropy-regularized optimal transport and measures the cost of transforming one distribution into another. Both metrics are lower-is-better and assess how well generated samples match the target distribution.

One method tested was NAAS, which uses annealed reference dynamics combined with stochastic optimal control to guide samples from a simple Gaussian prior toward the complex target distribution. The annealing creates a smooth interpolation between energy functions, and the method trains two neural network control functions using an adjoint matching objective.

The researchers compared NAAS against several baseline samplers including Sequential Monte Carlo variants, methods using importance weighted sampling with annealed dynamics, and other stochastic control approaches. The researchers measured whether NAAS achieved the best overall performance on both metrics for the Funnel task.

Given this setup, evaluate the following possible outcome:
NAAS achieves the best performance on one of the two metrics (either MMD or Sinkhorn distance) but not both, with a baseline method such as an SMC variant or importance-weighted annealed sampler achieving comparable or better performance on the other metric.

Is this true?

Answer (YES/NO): YES